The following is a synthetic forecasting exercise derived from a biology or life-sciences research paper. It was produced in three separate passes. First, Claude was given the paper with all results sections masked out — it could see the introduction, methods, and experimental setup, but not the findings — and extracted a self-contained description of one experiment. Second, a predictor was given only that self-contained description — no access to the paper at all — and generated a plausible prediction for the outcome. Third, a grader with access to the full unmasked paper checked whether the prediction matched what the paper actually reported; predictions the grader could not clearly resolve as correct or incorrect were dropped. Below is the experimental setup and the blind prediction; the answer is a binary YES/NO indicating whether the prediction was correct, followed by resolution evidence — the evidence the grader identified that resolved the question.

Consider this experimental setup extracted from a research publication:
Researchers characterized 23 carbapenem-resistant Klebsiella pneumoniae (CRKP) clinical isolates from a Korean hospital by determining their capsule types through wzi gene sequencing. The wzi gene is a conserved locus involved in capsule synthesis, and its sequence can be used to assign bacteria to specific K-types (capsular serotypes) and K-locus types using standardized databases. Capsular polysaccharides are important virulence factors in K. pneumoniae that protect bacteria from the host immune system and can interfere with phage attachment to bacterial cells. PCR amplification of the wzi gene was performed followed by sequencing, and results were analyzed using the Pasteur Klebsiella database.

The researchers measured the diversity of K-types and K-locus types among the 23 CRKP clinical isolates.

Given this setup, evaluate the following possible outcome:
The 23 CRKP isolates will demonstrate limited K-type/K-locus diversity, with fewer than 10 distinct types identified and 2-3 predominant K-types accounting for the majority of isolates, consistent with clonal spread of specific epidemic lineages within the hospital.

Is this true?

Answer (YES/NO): NO